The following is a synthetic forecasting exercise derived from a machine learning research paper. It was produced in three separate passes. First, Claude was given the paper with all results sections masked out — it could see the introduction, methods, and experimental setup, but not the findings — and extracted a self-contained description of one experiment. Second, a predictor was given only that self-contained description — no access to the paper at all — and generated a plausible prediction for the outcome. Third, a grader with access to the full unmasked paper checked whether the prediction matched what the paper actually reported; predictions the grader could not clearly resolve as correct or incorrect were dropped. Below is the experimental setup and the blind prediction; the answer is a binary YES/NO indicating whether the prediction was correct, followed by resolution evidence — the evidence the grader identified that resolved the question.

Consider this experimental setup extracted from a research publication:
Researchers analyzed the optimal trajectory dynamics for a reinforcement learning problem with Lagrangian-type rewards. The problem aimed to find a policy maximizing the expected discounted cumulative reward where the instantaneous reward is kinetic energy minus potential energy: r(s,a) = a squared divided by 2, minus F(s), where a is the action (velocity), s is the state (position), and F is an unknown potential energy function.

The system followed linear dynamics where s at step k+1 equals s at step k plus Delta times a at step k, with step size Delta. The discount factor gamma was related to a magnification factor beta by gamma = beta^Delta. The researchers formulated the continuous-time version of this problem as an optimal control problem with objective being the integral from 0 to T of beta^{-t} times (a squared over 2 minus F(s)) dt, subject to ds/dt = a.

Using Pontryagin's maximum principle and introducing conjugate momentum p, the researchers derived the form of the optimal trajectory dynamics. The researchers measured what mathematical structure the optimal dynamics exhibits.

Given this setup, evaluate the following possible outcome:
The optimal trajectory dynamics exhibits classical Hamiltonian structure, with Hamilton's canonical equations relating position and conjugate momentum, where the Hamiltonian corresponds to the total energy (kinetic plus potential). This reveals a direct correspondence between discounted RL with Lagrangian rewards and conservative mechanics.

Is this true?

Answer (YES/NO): NO